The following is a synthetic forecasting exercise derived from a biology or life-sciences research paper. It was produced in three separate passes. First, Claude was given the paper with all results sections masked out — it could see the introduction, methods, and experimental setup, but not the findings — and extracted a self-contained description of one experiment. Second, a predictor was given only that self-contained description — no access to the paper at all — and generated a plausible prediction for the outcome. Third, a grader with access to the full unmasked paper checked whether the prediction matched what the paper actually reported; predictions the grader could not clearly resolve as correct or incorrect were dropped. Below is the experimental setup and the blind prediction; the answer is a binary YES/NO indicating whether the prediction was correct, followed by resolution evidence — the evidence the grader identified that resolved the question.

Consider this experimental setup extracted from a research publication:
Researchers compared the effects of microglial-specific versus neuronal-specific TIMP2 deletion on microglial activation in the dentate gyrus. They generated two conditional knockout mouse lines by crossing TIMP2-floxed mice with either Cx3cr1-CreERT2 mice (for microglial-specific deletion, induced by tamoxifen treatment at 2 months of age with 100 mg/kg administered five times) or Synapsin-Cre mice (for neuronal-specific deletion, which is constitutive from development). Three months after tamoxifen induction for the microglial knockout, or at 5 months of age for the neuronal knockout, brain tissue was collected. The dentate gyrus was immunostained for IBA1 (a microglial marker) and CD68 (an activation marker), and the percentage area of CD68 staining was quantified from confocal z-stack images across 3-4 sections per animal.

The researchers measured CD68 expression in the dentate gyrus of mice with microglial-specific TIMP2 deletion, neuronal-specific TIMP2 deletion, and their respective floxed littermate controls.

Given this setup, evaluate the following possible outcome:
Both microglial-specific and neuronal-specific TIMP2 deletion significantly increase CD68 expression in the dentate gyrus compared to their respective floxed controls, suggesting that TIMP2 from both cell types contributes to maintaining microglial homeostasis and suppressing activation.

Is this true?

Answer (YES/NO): YES